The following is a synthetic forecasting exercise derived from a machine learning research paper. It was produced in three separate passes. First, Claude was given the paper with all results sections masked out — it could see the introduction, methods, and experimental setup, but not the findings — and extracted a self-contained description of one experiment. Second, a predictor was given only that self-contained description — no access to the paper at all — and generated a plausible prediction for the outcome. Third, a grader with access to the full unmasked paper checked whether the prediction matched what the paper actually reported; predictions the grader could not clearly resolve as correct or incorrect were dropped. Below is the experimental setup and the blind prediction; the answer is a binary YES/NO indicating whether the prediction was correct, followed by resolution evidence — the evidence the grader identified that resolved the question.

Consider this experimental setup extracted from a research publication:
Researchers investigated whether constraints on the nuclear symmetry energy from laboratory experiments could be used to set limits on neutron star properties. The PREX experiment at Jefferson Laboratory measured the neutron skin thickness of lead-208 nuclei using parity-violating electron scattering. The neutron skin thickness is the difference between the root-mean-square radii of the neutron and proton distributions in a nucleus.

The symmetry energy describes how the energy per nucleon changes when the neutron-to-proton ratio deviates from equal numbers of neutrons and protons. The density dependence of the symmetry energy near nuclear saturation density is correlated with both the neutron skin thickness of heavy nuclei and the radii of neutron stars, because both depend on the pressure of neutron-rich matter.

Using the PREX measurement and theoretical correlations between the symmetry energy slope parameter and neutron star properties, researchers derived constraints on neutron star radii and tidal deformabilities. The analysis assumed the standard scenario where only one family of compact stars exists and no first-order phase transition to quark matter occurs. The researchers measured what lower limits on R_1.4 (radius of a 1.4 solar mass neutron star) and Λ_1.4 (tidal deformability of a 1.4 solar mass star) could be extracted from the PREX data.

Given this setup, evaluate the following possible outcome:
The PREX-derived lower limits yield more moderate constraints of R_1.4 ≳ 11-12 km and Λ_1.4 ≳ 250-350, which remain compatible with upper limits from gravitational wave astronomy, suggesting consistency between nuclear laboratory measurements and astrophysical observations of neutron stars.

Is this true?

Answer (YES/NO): NO